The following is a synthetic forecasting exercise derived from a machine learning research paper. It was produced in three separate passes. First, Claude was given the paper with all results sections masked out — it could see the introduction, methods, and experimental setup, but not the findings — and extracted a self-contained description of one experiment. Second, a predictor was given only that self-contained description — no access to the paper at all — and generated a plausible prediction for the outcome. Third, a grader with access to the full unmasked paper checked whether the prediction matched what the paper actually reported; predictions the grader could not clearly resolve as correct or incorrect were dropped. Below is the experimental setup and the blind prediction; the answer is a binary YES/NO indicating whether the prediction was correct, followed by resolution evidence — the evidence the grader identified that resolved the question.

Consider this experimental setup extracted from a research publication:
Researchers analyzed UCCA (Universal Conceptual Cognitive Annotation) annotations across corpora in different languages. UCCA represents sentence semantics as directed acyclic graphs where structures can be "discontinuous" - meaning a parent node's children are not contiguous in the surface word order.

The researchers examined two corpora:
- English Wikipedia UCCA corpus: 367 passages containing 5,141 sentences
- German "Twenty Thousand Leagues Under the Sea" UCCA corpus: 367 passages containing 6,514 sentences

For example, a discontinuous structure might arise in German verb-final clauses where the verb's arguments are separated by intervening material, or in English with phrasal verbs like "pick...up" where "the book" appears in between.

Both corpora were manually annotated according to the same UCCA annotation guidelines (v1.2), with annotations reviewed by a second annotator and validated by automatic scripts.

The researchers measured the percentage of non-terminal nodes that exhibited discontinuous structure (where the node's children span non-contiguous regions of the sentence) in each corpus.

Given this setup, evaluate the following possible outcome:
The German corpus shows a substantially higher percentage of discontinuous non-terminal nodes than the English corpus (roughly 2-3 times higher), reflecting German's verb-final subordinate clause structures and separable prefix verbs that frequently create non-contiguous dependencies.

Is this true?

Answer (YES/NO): NO